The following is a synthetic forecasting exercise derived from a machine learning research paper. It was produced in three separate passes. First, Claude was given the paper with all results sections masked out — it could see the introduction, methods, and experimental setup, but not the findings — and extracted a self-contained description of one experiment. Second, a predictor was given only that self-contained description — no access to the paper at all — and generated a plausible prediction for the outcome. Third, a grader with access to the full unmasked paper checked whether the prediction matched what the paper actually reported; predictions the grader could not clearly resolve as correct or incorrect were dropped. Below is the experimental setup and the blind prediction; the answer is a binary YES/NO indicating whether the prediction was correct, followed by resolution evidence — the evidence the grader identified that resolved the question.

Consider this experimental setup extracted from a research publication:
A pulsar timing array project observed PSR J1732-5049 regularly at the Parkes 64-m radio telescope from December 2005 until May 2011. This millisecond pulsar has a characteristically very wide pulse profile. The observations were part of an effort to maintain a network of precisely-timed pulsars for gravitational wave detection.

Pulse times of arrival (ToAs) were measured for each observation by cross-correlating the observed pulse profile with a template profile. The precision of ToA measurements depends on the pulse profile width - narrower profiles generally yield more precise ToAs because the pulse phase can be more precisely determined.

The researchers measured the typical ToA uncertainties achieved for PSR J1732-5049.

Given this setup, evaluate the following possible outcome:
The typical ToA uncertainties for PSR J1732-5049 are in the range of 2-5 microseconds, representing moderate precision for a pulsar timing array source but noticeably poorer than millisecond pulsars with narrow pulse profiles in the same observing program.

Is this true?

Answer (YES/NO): NO